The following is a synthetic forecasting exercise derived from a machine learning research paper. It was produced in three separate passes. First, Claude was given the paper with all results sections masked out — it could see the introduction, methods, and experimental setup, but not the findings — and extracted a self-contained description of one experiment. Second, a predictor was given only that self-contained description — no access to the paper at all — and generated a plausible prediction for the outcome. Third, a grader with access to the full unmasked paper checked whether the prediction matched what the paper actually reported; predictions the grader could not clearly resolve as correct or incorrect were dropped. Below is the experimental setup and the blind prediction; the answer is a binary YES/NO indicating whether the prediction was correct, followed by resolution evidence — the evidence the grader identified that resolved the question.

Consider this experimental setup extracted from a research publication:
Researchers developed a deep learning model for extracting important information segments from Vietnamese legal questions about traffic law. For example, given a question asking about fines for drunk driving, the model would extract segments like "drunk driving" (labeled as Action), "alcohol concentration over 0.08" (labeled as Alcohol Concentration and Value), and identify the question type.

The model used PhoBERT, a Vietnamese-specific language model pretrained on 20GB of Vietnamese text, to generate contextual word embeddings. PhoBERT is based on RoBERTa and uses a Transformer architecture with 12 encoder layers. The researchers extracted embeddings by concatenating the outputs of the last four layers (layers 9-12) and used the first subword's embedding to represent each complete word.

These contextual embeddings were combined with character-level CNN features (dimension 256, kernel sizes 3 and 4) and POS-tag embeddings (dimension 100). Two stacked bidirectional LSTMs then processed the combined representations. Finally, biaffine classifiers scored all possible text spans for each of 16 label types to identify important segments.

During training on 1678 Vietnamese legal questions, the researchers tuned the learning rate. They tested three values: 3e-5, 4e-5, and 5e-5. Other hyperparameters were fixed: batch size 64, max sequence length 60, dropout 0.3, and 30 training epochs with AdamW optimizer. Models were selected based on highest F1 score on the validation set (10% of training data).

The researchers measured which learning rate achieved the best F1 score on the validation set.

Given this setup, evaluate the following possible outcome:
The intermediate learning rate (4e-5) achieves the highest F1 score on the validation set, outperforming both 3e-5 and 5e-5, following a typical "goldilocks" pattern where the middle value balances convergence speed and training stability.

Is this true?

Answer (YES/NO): NO